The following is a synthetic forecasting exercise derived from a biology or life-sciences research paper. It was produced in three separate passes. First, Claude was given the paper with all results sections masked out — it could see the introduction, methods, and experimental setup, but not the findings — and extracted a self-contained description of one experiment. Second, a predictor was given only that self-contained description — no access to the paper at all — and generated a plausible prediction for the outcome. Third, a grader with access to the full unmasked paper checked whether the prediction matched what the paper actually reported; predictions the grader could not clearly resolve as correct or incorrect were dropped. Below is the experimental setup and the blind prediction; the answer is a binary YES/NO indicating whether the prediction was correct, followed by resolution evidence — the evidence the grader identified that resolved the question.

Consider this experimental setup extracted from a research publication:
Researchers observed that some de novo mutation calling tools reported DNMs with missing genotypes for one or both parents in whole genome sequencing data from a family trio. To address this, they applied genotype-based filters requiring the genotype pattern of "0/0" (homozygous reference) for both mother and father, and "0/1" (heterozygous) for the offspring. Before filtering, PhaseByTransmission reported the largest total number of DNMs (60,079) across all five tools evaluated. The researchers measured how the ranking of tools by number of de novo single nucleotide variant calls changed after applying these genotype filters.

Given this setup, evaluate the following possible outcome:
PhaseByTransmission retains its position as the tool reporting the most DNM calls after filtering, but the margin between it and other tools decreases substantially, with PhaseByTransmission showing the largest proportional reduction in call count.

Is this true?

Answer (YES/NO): NO